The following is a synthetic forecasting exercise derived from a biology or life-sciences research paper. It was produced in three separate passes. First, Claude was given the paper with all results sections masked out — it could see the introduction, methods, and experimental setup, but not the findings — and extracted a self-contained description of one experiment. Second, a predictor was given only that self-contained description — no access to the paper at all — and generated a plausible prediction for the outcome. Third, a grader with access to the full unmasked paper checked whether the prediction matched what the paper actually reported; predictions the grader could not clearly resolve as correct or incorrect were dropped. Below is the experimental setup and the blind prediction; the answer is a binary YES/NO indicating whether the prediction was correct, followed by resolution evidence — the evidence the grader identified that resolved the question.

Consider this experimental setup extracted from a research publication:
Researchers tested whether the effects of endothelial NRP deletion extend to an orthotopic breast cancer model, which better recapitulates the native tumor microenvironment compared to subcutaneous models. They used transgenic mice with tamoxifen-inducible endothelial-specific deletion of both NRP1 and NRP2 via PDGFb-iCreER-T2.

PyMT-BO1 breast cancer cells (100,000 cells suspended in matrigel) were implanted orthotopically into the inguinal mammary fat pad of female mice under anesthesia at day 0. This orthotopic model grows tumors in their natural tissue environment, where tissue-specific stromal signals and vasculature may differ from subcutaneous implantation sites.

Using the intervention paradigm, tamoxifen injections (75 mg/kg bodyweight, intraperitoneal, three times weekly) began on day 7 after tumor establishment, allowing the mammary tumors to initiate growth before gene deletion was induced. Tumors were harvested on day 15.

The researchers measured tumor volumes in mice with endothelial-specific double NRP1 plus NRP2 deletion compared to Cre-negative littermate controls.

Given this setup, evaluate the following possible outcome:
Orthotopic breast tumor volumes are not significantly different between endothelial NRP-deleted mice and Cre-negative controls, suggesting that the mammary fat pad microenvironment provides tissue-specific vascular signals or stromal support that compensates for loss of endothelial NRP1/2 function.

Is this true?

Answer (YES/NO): NO